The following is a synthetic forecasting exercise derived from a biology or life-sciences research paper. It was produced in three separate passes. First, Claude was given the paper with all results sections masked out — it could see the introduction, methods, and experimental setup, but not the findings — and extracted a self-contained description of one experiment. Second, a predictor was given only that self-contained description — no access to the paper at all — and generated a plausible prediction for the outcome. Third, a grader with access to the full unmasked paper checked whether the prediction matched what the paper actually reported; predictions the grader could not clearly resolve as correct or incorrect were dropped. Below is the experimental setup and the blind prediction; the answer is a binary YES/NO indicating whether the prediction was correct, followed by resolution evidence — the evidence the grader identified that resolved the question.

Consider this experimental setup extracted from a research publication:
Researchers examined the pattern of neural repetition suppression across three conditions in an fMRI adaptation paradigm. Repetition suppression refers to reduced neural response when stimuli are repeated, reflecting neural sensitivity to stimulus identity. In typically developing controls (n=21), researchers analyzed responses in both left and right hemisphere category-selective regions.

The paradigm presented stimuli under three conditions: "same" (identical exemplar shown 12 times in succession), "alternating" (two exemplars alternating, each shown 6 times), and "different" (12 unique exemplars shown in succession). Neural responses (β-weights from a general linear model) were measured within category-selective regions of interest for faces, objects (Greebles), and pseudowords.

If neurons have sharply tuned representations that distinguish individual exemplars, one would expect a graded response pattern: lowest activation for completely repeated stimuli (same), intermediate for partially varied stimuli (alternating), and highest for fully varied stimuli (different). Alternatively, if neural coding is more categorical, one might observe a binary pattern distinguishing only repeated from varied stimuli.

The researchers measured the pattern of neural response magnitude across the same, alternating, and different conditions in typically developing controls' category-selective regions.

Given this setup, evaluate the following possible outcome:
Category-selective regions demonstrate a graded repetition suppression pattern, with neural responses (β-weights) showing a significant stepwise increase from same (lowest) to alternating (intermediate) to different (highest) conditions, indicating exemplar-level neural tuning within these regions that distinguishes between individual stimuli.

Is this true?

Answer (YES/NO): YES